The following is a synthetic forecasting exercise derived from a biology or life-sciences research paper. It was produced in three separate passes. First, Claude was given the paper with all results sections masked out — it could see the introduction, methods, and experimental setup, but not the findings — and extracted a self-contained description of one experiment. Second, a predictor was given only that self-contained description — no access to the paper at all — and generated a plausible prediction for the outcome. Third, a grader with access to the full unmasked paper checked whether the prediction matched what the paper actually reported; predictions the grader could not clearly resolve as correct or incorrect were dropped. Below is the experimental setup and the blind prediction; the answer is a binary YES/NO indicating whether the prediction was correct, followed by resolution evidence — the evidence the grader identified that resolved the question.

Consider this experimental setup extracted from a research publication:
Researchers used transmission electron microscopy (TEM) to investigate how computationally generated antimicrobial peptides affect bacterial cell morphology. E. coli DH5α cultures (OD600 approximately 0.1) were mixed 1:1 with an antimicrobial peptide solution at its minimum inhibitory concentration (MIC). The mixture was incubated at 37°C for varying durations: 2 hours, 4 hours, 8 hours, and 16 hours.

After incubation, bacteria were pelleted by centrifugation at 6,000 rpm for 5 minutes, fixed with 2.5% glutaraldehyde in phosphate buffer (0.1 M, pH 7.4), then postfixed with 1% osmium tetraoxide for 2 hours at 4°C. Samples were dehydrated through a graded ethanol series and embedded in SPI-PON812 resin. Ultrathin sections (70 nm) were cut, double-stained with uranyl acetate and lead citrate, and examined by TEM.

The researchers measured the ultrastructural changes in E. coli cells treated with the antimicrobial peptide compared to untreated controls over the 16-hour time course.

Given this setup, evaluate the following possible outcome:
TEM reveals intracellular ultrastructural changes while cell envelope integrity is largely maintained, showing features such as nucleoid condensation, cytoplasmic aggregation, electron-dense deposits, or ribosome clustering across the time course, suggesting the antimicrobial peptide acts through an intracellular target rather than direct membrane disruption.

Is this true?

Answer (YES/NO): NO